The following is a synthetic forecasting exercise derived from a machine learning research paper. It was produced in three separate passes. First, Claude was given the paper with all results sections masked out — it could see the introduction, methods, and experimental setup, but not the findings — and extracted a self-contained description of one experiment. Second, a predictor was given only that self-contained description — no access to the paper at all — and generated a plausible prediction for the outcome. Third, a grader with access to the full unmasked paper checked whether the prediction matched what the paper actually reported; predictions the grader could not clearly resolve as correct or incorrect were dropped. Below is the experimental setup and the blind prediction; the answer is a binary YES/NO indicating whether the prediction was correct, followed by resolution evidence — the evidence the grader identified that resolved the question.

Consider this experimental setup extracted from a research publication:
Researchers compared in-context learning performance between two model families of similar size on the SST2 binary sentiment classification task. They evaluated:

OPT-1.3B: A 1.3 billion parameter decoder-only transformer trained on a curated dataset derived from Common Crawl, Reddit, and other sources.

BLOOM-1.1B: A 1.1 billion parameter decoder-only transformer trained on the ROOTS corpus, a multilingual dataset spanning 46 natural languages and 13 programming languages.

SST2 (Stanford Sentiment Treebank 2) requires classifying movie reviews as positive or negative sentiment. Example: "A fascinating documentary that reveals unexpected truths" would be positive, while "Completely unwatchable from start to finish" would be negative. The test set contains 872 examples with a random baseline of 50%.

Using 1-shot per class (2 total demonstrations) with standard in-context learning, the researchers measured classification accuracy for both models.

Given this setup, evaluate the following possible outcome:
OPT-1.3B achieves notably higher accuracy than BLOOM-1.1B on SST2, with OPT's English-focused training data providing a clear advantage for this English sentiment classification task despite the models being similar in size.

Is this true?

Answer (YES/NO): YES